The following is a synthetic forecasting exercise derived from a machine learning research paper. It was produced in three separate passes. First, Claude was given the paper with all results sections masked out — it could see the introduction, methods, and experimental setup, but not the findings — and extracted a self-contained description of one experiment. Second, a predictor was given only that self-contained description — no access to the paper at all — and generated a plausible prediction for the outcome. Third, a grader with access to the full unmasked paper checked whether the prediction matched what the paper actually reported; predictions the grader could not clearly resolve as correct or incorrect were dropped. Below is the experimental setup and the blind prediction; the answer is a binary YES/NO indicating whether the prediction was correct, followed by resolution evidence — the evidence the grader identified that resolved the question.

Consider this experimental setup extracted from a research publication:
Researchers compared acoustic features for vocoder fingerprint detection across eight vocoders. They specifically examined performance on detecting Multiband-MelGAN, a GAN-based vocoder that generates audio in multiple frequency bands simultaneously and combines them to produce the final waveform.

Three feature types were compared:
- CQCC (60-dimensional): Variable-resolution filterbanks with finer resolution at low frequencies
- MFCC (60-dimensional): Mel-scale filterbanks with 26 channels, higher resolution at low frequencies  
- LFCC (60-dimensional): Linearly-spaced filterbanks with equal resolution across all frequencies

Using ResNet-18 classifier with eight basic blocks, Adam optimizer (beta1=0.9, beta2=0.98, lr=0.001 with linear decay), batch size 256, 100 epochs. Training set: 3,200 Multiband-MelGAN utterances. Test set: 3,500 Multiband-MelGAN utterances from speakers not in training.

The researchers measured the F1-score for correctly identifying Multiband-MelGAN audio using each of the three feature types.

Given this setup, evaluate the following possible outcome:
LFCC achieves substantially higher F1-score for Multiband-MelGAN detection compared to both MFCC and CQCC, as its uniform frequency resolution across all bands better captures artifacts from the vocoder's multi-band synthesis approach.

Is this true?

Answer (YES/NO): YES